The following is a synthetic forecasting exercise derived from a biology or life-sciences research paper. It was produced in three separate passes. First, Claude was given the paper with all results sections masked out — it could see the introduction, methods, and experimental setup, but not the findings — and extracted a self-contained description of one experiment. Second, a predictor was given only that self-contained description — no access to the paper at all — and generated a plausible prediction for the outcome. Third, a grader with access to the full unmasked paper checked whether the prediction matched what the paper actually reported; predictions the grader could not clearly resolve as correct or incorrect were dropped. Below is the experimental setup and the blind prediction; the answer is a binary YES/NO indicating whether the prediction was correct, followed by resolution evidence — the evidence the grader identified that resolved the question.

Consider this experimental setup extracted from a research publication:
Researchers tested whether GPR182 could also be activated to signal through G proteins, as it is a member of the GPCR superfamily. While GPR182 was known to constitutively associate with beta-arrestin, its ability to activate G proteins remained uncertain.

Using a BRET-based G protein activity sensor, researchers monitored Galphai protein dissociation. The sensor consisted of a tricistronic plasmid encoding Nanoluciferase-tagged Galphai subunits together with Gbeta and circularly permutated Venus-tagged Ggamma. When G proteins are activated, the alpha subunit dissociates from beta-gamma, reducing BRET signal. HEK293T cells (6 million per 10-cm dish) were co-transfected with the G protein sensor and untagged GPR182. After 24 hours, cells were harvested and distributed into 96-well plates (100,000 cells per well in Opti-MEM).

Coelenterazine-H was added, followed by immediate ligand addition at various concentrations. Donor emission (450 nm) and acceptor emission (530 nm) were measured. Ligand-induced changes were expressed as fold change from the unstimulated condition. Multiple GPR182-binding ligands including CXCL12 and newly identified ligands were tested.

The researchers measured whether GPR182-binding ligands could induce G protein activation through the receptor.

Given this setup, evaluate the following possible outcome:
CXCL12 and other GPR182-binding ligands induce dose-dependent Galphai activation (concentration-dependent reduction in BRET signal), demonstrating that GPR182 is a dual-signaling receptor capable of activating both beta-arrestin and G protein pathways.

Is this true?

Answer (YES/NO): NO